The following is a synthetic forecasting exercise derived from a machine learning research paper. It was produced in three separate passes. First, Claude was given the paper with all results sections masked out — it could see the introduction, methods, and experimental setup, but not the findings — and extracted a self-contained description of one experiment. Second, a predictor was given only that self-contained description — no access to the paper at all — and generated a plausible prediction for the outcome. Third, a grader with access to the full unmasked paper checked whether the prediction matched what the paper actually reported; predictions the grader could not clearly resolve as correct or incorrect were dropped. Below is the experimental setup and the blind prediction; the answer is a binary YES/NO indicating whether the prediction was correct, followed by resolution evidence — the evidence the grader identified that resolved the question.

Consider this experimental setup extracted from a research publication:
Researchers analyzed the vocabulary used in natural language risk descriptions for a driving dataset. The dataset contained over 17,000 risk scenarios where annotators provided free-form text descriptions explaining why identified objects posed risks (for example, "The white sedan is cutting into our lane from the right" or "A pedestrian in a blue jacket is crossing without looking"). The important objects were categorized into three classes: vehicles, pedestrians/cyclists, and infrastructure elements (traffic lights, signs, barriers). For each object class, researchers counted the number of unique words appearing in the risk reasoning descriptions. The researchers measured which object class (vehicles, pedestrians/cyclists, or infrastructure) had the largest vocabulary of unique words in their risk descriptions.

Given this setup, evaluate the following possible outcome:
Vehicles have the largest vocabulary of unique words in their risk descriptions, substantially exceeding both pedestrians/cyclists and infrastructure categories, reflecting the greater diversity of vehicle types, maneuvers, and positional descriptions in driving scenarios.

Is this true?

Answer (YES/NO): NO